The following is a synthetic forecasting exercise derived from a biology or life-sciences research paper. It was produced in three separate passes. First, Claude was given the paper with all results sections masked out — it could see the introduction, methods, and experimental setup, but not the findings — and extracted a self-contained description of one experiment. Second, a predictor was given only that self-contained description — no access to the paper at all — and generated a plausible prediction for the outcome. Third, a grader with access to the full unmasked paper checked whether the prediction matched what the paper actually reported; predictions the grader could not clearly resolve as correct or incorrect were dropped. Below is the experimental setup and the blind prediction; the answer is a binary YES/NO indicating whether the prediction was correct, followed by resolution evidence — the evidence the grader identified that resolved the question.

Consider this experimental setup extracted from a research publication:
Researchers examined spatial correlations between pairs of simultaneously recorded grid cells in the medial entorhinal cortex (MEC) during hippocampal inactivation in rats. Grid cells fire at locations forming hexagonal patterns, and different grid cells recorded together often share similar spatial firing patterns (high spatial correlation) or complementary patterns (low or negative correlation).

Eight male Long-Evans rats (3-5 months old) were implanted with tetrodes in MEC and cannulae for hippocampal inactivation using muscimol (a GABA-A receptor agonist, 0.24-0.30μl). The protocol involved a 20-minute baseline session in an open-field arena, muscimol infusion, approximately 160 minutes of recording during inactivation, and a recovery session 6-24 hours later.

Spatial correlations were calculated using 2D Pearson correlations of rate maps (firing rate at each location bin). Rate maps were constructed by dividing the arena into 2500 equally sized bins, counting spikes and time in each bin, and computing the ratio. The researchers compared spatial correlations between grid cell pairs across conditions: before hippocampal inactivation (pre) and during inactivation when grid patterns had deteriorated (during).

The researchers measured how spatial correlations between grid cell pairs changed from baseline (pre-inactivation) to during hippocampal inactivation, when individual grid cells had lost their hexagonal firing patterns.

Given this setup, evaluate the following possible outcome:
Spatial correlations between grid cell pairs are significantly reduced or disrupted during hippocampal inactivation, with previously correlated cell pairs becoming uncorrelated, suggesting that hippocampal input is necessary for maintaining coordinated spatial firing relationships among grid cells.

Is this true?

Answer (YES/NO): NO